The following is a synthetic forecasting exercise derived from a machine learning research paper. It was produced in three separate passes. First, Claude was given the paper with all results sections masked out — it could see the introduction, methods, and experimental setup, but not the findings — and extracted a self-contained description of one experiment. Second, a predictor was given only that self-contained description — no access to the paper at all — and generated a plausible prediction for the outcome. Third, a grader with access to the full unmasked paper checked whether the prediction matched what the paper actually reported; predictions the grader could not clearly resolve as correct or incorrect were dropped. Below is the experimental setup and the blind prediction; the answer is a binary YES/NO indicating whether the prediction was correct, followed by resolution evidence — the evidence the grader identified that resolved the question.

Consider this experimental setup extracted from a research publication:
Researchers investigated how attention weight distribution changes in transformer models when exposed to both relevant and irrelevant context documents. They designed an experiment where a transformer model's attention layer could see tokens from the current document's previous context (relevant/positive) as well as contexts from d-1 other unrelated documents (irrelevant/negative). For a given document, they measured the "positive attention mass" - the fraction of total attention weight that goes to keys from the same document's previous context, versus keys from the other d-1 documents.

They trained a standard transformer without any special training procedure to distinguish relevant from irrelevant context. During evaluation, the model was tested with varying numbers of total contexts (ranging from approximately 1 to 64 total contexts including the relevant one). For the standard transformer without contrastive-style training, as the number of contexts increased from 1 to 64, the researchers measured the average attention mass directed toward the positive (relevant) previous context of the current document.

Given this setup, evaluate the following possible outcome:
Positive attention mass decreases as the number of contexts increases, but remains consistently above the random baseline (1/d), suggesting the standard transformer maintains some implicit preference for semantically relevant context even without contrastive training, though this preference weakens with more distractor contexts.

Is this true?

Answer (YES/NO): NO